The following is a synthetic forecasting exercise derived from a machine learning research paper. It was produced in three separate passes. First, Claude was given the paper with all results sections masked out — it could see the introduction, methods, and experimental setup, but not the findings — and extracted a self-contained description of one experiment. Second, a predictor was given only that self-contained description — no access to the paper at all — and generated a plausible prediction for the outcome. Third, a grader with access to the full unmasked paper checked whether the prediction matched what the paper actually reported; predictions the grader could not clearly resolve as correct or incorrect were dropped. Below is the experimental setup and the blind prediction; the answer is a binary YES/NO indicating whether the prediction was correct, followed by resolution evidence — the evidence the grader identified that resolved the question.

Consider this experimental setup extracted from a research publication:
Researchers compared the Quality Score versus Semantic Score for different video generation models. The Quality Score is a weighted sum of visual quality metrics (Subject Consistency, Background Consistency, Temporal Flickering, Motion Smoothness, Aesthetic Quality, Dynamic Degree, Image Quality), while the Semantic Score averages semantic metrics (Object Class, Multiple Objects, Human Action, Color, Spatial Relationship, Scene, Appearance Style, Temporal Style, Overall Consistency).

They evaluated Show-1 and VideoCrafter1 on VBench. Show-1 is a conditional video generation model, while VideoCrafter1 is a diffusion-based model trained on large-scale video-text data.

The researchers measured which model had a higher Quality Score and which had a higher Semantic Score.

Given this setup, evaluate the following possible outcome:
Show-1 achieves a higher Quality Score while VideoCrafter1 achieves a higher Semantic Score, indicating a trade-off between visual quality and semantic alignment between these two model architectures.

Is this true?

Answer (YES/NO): NO